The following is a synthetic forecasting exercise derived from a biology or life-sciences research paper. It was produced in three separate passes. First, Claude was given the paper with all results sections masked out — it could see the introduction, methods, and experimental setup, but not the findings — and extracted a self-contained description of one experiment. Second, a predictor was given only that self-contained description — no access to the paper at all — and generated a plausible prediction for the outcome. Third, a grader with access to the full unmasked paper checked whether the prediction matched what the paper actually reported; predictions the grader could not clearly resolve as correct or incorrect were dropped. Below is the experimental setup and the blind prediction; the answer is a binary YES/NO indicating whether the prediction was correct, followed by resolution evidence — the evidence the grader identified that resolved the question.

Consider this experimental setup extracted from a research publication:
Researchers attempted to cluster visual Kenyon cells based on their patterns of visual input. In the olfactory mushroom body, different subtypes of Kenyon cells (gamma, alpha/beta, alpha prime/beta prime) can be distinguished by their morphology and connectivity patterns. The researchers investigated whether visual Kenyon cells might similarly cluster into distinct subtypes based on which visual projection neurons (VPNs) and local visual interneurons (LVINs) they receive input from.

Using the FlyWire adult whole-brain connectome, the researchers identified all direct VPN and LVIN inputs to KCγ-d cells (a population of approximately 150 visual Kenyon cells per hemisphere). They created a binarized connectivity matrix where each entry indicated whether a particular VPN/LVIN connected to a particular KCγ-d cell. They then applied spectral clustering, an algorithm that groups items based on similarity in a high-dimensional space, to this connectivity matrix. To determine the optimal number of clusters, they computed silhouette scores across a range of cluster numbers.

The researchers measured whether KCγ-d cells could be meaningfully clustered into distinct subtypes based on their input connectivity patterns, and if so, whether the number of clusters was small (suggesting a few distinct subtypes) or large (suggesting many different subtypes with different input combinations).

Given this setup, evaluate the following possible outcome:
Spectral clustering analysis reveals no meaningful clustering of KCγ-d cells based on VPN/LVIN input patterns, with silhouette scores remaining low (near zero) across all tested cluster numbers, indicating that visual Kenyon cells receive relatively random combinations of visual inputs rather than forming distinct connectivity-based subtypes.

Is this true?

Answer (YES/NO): NO